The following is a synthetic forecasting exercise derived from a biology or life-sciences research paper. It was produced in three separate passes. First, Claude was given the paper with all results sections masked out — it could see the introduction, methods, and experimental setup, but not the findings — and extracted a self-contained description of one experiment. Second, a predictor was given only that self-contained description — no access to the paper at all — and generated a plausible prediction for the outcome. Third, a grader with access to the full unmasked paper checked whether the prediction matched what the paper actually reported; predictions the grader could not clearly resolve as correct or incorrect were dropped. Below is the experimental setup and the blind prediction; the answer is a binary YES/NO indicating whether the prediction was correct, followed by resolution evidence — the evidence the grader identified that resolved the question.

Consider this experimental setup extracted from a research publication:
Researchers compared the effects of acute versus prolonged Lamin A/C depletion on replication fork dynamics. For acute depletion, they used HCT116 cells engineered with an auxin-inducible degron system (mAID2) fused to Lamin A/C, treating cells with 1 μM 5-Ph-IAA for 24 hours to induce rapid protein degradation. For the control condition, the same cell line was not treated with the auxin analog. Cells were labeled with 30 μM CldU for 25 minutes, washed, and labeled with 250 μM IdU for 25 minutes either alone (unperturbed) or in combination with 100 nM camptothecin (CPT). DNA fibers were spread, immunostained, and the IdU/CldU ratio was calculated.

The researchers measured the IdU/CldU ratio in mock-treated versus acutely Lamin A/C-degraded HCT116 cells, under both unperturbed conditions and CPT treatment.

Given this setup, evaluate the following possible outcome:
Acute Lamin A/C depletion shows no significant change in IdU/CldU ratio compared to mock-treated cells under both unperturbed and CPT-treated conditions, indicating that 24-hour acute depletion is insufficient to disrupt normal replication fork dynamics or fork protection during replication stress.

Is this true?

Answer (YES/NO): NO